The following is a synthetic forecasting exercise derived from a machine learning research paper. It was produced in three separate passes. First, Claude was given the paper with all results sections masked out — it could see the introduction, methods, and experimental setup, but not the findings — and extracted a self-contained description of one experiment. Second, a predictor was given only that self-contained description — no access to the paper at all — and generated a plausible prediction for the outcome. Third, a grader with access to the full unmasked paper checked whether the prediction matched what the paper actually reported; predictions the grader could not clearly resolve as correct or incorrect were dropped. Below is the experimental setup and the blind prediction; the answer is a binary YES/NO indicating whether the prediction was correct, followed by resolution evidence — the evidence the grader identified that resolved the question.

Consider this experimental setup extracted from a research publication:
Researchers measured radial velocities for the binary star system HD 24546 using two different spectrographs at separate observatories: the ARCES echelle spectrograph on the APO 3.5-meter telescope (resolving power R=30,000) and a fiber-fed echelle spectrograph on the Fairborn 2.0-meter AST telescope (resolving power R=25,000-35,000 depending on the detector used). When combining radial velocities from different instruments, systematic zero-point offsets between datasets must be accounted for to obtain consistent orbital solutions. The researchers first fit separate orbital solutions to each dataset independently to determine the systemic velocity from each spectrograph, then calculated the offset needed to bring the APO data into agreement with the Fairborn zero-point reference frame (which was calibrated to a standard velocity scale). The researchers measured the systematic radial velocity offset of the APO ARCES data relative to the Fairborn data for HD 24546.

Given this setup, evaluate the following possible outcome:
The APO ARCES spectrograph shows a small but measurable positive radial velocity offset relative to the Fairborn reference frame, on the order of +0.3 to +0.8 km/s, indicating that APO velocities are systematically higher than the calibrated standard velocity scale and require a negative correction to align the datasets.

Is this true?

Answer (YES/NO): NO